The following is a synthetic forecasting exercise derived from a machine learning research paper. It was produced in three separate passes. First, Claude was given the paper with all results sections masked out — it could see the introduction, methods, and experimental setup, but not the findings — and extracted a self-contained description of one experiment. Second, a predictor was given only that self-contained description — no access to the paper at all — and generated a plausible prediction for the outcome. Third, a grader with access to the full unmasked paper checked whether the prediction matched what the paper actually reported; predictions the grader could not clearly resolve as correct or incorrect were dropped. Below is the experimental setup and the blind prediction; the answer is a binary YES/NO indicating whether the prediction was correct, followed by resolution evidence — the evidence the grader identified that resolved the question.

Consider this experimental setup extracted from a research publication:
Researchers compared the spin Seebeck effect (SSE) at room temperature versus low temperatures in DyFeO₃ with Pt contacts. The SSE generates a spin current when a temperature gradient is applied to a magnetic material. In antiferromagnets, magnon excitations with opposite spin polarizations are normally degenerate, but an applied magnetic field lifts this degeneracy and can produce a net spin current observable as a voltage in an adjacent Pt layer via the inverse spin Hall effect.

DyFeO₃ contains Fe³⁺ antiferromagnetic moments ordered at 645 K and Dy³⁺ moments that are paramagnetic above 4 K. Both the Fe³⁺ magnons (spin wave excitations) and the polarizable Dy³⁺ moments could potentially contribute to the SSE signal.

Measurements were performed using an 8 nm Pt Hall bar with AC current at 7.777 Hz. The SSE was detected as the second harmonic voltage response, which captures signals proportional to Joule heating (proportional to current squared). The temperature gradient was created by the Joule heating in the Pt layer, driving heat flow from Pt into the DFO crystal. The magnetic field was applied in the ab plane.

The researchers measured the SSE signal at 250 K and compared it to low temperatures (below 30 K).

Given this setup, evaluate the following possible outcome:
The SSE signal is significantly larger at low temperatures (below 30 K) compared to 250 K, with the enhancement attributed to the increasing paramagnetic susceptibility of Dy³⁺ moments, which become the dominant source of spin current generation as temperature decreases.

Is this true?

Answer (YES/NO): NO